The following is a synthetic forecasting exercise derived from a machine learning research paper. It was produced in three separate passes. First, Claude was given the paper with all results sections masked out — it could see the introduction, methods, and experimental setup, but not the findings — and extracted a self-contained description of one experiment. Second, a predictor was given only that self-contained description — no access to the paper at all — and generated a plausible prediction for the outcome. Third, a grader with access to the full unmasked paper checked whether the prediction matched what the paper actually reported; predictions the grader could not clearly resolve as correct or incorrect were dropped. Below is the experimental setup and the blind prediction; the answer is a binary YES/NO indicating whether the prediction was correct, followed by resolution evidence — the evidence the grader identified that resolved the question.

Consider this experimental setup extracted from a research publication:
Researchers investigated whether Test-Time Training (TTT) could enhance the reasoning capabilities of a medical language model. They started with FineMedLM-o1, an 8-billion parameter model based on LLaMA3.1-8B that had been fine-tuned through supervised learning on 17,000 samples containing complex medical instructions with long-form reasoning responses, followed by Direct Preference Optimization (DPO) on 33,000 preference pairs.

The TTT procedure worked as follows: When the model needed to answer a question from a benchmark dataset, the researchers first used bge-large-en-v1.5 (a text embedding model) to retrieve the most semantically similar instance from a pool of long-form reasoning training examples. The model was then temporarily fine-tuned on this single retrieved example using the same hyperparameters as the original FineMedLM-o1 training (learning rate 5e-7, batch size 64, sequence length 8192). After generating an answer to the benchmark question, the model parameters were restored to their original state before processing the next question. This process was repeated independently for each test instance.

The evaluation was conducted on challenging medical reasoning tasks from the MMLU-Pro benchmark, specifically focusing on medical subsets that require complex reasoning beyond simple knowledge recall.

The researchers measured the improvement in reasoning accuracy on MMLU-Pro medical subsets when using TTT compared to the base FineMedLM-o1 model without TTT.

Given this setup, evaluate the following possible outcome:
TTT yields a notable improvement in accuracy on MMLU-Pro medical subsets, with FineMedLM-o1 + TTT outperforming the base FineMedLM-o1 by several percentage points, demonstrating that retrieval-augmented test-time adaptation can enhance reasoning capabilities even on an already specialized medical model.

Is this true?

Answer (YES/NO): YES